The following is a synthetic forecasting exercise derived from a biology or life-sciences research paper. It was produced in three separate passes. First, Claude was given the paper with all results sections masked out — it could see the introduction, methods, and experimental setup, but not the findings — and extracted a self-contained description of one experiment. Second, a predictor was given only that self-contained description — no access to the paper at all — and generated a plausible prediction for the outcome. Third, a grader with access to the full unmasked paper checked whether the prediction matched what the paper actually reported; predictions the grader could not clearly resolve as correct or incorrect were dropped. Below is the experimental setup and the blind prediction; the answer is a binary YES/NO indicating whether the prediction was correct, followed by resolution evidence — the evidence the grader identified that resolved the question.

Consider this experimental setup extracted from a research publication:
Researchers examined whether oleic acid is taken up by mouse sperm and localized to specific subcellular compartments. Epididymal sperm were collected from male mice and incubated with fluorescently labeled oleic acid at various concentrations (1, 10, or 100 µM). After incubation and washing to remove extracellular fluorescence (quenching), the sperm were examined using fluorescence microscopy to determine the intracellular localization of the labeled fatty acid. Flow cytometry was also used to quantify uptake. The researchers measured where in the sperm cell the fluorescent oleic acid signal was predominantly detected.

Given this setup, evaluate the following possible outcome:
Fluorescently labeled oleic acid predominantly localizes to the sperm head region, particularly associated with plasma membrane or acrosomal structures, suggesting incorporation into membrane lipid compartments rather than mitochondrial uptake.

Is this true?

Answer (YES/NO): NO